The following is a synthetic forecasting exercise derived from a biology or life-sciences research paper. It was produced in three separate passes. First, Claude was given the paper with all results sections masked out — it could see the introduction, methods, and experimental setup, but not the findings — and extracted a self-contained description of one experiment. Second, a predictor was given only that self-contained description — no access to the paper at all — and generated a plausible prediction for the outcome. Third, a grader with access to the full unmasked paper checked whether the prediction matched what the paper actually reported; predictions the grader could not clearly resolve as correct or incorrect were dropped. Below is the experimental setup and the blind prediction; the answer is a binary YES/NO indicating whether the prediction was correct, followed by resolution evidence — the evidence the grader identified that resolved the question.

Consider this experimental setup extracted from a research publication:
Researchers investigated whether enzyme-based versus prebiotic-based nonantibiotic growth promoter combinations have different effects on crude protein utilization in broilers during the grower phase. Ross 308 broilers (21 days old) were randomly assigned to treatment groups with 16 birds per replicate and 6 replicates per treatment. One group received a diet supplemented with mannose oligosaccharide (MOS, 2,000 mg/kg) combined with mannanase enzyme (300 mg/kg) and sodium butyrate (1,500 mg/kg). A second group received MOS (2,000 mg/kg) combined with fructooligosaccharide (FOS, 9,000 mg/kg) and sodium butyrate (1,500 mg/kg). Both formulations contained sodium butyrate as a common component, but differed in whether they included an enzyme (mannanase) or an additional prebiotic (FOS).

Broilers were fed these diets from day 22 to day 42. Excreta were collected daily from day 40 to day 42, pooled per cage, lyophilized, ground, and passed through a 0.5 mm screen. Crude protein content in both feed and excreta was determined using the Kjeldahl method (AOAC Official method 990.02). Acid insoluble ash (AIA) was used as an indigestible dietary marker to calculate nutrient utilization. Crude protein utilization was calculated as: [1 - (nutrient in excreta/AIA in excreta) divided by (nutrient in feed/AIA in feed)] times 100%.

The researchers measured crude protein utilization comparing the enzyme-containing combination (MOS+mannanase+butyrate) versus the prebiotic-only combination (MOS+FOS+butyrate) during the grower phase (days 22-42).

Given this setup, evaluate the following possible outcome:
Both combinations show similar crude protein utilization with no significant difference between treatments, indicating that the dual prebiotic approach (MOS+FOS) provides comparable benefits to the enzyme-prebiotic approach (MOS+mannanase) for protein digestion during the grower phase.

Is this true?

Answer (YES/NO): YES